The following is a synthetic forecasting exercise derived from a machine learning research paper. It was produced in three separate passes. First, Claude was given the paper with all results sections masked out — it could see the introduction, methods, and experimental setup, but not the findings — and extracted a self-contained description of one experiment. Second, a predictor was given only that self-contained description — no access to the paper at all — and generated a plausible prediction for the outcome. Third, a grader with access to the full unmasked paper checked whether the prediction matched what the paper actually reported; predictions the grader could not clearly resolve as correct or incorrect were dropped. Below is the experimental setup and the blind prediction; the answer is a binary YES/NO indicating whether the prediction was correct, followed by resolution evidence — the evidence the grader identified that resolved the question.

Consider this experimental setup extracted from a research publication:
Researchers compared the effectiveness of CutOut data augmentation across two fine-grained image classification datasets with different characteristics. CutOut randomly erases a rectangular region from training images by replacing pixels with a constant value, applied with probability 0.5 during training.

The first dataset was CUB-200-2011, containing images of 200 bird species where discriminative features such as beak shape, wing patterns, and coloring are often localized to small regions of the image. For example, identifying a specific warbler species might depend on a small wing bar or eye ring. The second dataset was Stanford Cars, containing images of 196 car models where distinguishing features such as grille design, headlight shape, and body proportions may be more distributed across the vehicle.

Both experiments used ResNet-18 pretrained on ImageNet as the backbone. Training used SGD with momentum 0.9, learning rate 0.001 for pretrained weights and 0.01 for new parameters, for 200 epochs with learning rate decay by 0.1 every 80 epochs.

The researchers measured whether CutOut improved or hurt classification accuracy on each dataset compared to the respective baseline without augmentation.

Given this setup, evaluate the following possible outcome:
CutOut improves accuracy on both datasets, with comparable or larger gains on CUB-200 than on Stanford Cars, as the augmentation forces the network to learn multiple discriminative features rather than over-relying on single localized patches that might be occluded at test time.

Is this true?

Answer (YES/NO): NO